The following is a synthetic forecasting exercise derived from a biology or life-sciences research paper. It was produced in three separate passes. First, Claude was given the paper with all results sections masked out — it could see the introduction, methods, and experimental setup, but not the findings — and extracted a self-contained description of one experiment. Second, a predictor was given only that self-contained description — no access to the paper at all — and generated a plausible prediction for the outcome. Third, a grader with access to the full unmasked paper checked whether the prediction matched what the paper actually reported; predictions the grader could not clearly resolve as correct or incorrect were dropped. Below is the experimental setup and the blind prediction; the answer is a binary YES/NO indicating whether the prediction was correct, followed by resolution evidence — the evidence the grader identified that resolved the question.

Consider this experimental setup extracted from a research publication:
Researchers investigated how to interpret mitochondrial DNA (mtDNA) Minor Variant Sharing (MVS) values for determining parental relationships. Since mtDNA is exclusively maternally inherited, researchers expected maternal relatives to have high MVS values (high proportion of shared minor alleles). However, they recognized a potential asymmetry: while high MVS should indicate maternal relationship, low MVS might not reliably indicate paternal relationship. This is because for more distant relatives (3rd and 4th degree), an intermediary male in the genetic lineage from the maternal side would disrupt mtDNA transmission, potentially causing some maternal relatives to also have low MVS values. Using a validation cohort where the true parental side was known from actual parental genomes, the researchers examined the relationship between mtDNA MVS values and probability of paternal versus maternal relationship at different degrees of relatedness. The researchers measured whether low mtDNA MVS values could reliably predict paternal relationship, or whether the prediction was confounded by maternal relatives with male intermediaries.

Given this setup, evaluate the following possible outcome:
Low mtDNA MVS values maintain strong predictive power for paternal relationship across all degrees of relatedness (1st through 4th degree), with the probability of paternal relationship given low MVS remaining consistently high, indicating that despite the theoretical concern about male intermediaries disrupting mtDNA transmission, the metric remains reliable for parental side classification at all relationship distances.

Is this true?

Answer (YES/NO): NO